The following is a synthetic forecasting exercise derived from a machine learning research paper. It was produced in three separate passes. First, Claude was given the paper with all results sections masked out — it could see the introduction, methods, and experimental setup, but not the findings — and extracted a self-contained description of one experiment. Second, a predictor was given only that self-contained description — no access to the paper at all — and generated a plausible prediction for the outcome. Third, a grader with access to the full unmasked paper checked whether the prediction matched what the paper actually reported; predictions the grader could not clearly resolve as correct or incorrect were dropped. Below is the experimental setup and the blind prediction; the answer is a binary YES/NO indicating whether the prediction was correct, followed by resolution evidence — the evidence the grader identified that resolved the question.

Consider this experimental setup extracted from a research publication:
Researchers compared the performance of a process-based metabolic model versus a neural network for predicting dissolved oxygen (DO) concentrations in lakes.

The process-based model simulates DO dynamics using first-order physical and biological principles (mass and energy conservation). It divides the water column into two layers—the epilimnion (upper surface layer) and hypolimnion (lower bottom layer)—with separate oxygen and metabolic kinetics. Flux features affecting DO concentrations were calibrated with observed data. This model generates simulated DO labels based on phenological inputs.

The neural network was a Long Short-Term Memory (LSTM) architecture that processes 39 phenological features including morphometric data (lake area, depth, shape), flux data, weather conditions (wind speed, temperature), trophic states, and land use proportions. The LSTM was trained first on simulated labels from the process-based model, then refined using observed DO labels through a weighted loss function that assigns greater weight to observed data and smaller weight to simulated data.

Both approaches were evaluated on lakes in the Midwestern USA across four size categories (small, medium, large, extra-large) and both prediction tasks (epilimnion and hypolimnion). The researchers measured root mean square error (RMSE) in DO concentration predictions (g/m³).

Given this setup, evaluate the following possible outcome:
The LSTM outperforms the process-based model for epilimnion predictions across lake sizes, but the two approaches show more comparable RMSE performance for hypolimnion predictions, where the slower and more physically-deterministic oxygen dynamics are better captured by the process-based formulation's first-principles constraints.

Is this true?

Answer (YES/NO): NO